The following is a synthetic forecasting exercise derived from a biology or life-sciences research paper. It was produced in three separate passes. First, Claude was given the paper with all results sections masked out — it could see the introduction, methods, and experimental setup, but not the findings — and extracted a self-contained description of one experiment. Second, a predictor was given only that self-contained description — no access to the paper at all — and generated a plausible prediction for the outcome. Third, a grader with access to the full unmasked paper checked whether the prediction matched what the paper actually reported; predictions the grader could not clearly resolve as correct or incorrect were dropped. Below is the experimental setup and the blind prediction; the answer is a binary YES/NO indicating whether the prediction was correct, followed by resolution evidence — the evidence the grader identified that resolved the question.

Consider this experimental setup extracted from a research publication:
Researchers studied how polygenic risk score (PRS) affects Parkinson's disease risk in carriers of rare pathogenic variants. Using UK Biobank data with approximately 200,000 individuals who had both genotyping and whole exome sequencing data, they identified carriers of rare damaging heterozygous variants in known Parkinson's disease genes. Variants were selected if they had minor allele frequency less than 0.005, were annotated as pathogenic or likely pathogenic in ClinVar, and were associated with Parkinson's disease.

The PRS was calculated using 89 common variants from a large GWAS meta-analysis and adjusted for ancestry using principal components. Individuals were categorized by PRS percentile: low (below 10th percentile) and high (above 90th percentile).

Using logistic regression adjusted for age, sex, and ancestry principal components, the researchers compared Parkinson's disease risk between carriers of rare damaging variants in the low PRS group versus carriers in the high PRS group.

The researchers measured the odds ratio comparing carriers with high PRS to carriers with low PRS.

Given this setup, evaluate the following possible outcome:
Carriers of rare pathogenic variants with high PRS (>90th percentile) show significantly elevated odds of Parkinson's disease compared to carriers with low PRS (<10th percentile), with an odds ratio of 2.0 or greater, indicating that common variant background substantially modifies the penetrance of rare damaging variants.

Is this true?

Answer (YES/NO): YES